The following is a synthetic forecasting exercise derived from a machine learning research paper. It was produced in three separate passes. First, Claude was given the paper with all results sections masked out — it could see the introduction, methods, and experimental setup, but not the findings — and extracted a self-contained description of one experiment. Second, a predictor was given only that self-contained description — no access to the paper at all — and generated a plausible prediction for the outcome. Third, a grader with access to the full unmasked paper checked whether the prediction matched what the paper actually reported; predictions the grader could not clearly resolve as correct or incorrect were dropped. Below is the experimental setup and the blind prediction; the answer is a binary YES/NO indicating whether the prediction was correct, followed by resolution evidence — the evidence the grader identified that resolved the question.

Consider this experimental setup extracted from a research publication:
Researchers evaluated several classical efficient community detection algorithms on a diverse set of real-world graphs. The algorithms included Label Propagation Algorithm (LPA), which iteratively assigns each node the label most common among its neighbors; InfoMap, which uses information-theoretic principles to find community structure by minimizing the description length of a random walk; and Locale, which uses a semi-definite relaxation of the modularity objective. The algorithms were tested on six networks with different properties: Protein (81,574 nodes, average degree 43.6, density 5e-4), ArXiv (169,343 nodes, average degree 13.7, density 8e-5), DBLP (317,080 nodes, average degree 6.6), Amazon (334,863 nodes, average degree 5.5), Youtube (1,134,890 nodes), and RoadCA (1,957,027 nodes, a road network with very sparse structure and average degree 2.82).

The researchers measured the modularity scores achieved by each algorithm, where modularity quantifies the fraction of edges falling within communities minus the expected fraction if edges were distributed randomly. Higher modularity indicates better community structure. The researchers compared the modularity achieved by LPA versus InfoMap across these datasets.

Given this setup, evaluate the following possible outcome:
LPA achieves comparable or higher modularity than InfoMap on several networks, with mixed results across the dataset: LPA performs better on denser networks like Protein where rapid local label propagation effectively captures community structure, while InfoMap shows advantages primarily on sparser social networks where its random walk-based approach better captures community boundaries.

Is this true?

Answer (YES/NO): NO